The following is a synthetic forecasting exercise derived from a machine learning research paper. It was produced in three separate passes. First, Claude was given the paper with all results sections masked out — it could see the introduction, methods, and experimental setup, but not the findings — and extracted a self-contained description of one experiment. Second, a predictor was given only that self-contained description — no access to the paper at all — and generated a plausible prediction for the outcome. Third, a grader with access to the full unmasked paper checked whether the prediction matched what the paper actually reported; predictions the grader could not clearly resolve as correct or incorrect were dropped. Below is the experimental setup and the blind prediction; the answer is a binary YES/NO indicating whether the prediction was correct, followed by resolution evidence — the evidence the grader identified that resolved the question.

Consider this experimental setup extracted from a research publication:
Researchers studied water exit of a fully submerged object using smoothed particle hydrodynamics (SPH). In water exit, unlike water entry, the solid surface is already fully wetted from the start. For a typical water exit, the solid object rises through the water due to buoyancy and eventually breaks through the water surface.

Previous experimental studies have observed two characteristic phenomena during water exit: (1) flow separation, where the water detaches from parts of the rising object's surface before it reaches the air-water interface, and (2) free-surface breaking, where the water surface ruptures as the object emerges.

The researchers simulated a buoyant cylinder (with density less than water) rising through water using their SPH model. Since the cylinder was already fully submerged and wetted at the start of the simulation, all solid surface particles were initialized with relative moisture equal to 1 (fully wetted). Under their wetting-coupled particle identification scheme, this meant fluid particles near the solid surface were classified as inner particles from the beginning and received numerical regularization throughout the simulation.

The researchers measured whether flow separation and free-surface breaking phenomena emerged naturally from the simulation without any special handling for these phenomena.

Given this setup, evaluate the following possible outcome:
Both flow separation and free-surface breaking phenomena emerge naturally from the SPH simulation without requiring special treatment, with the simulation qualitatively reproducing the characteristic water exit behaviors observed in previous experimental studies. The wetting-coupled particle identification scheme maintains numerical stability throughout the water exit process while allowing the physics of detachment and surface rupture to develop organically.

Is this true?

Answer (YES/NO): YES